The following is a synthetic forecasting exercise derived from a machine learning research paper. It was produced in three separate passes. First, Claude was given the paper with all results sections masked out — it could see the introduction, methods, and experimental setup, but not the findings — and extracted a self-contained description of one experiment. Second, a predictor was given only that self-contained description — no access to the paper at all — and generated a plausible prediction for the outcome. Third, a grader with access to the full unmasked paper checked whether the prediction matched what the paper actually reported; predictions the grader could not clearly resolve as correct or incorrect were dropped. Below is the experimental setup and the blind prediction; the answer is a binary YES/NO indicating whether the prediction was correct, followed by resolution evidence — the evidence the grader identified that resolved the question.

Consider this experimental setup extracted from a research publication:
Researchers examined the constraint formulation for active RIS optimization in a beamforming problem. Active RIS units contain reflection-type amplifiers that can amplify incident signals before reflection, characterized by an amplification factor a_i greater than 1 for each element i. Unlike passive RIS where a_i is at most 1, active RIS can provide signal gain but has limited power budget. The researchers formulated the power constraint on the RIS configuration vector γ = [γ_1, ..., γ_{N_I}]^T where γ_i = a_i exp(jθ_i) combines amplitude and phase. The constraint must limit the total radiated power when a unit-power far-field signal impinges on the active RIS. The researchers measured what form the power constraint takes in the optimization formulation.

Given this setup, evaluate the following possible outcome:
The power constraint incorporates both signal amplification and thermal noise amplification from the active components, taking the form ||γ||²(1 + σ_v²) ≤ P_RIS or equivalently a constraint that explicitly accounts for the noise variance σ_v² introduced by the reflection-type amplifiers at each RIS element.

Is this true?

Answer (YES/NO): NO